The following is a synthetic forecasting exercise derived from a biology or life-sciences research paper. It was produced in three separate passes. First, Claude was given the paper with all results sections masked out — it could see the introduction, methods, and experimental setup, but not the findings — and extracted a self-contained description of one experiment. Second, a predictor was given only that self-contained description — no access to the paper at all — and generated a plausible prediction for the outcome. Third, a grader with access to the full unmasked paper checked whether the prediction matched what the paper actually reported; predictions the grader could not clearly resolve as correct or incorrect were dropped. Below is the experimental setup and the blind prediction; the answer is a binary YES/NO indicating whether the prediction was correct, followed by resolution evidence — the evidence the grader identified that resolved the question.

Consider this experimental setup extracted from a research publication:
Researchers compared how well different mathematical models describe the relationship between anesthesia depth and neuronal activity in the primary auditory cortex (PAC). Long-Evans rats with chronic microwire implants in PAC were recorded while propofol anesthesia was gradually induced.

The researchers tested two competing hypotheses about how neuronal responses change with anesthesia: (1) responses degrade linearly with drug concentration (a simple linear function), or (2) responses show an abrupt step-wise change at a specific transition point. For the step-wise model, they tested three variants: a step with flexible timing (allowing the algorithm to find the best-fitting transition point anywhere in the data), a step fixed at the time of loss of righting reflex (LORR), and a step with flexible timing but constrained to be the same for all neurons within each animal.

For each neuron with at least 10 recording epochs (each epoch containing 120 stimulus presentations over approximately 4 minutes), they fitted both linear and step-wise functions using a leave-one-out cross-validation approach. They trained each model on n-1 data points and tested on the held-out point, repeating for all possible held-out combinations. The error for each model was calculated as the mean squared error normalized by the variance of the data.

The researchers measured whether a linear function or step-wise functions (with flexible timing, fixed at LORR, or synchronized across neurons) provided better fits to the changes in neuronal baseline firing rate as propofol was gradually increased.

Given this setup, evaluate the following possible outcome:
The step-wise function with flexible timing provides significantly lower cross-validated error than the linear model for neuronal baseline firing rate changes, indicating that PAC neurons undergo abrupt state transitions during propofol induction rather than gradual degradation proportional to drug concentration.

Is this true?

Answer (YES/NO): NO